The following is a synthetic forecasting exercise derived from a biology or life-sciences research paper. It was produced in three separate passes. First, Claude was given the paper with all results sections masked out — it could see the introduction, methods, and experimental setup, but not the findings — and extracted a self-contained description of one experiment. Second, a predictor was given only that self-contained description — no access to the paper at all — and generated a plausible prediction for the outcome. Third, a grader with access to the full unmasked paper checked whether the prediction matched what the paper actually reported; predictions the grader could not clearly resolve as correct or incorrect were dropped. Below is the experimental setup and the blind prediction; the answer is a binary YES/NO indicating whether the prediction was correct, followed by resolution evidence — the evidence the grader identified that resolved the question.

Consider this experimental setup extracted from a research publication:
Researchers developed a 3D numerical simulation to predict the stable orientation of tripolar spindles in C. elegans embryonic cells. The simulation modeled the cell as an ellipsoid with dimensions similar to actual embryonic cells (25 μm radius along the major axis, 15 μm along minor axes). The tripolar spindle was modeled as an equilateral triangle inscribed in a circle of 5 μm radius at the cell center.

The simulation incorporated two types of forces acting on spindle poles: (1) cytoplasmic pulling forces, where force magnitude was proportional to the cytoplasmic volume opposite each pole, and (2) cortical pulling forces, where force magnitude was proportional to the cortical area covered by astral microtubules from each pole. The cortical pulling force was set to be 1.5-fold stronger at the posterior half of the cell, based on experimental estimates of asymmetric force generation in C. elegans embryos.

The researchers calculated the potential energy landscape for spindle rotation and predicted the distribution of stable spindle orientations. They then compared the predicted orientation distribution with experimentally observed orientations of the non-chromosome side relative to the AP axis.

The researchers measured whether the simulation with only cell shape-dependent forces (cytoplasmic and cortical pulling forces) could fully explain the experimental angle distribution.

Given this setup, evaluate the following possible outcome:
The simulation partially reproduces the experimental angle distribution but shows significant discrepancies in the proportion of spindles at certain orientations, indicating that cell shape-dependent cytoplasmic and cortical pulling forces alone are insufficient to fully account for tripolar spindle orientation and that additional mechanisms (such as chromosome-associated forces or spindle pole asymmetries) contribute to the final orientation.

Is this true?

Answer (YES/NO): NO